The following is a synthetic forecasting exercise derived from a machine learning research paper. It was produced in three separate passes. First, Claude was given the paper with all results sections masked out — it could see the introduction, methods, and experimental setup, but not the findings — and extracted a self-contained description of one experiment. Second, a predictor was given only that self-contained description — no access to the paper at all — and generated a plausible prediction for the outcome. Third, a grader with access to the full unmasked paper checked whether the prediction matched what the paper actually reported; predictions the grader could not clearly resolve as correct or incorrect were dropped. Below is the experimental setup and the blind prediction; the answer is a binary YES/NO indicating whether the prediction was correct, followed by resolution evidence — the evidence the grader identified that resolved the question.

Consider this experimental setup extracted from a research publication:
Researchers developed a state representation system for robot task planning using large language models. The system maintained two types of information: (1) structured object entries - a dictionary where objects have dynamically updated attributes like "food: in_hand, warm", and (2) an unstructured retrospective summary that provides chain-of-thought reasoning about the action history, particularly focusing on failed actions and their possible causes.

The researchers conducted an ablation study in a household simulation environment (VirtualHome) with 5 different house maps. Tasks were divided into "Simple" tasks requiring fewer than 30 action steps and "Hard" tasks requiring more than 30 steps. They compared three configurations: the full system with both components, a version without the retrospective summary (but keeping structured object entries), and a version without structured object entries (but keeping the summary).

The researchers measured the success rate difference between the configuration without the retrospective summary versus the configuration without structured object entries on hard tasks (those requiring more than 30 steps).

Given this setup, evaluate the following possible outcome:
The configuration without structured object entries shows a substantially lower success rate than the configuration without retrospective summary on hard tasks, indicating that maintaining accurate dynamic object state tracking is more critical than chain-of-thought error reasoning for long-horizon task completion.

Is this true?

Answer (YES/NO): NO